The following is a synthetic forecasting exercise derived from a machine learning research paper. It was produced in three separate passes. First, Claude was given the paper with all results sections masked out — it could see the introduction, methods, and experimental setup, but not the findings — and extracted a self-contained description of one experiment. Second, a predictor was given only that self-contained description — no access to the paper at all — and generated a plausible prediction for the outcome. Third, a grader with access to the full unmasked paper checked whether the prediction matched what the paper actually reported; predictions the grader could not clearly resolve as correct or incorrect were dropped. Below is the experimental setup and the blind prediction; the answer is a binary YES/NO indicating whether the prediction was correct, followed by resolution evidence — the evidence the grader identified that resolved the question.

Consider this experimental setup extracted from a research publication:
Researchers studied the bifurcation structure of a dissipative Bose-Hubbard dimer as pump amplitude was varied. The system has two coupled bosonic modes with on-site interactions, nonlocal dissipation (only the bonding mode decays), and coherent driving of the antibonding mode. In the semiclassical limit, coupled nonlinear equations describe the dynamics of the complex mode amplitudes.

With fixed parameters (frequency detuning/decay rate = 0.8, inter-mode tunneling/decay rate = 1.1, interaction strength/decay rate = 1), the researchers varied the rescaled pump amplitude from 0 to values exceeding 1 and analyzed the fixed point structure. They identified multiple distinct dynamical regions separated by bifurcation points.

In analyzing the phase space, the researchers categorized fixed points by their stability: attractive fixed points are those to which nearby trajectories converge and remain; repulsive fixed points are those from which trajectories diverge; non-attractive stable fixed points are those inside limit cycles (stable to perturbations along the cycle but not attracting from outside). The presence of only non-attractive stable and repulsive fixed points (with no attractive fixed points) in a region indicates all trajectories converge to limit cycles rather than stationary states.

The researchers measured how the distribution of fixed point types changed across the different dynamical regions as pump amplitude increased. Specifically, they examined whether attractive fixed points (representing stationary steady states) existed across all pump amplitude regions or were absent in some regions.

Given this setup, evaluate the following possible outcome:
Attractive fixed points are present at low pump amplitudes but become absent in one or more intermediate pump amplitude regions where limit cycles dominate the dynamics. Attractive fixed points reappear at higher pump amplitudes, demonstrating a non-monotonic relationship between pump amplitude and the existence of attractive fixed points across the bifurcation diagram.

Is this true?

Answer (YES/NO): NO